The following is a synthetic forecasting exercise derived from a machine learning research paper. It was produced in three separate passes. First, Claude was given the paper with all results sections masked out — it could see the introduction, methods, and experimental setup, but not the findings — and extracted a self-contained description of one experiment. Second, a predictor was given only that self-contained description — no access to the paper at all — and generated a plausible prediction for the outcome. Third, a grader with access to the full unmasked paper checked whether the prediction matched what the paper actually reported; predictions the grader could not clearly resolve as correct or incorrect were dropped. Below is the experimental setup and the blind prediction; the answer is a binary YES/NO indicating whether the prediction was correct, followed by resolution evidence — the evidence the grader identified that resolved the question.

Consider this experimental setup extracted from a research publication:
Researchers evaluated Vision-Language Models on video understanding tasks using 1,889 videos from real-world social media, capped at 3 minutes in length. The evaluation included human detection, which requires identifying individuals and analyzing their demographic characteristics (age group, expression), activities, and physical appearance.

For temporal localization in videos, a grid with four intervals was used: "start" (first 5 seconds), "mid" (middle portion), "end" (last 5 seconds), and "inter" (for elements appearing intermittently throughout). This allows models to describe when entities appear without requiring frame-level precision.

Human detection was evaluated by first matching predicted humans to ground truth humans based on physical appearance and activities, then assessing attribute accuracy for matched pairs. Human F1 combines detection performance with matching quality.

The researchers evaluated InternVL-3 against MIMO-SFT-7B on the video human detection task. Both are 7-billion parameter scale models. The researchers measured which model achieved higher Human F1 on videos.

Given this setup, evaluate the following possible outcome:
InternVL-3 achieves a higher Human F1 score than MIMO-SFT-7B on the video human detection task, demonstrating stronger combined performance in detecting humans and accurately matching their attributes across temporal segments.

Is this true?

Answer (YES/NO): NO